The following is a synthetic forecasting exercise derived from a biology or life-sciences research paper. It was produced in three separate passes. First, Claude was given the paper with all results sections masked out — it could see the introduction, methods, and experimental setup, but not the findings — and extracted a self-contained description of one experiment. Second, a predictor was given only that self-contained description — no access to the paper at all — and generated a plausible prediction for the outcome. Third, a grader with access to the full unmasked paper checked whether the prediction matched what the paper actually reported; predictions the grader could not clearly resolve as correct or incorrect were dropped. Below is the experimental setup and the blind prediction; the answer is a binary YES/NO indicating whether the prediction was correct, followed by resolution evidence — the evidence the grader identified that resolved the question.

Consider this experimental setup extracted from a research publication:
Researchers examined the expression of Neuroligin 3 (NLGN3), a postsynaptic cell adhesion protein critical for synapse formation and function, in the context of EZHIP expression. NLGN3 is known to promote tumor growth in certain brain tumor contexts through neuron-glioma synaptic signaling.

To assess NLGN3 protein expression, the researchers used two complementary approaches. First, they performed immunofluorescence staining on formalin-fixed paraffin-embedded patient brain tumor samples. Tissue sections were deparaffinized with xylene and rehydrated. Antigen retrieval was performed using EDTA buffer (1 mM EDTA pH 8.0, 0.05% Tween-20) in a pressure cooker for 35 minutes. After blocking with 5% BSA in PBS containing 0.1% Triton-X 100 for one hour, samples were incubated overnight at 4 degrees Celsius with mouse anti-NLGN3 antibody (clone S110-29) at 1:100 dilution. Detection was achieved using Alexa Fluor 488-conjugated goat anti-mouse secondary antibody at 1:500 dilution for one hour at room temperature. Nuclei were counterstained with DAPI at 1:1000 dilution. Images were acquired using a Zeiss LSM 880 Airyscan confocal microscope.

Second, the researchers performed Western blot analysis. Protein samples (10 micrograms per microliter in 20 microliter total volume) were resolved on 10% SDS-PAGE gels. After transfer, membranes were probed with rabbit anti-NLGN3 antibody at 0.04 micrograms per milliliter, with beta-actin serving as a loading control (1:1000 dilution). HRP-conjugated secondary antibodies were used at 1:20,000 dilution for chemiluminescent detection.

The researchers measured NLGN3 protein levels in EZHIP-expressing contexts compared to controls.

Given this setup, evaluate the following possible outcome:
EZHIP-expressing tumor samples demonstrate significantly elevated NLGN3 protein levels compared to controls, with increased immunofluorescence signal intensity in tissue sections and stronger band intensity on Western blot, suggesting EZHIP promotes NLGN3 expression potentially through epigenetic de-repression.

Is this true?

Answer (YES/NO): NO